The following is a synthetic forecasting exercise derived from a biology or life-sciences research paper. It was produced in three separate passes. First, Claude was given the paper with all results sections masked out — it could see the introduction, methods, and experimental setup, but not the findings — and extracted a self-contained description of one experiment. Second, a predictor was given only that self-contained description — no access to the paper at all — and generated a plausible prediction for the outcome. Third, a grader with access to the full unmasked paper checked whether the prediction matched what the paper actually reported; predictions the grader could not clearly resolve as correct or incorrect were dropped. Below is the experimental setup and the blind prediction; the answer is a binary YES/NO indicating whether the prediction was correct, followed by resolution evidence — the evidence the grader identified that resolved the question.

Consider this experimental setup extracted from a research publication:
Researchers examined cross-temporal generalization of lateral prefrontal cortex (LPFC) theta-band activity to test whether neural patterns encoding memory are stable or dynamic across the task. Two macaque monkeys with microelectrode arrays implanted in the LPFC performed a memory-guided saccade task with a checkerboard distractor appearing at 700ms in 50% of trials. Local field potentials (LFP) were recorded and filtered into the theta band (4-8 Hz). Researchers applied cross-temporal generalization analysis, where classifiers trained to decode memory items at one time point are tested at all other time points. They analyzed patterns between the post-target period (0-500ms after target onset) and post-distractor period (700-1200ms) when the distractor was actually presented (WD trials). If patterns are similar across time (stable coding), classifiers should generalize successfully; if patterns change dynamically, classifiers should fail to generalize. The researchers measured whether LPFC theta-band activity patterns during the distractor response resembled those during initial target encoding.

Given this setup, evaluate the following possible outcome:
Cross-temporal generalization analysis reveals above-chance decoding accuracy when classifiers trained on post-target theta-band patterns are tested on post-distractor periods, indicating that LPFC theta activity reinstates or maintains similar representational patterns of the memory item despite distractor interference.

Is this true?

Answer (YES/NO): NO